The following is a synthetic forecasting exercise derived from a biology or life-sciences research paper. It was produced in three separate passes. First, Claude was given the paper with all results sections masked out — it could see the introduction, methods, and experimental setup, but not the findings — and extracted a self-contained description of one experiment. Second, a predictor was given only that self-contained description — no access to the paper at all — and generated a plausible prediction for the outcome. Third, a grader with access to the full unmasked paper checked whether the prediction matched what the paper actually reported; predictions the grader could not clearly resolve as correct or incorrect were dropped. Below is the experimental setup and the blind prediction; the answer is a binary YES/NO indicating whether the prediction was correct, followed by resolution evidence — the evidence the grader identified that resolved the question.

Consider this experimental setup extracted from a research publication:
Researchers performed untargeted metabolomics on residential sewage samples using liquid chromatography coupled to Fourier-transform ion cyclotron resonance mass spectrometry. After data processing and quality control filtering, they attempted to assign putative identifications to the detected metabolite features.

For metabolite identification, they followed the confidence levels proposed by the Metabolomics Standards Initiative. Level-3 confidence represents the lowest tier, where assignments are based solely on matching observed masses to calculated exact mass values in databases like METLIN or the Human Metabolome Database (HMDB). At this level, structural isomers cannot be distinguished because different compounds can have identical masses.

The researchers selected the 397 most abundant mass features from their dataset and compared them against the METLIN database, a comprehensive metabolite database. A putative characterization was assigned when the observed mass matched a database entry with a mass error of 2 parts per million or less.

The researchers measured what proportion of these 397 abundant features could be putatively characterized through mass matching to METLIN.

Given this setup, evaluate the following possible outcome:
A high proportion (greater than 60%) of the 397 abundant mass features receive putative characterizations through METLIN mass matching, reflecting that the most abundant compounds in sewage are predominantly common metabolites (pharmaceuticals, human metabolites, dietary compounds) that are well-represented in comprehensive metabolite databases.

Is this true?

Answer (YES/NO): NO